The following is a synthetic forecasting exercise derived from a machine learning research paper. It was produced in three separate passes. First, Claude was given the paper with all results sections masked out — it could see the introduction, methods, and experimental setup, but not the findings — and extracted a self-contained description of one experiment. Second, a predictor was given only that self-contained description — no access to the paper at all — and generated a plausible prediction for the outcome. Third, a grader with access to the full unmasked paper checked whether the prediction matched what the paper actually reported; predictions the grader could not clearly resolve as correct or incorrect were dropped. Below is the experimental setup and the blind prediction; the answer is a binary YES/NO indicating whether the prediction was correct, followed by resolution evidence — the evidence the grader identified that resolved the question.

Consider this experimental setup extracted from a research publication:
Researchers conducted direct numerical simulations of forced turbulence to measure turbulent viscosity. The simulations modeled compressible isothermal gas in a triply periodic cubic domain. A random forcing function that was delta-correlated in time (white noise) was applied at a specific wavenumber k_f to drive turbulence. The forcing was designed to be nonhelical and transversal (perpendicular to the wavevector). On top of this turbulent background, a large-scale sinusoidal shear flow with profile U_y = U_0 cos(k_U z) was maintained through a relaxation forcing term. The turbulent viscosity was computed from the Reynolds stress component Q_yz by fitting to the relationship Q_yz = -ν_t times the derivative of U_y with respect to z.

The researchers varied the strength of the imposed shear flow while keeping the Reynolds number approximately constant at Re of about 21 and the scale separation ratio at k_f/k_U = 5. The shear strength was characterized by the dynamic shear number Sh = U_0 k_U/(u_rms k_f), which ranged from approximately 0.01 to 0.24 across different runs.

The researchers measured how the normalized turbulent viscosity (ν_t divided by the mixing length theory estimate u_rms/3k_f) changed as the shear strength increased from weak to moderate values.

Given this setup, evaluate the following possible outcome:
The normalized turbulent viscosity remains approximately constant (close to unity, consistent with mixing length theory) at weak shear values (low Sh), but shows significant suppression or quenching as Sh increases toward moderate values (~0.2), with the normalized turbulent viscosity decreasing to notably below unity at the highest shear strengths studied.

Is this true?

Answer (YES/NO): NO